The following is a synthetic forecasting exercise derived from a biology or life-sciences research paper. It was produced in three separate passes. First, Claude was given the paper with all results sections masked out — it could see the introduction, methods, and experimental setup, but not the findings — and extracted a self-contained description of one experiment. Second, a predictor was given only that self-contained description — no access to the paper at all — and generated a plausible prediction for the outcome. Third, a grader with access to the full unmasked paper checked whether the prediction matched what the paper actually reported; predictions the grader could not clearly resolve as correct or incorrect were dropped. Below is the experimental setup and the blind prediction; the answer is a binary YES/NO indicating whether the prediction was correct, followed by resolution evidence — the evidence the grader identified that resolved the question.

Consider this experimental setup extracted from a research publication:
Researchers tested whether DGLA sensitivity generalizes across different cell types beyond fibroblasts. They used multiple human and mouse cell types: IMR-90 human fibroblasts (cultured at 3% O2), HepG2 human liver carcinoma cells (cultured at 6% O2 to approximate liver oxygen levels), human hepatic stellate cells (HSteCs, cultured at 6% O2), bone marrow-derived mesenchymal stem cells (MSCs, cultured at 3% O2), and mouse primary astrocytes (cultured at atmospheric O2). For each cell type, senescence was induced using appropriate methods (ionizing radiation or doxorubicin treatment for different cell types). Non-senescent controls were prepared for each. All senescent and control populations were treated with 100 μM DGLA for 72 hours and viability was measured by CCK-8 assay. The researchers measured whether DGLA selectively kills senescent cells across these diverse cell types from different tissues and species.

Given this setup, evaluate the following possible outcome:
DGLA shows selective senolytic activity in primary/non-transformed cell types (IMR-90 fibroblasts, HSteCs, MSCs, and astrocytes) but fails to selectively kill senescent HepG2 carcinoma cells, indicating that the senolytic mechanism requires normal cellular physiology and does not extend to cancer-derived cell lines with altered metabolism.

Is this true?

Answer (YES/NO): NO